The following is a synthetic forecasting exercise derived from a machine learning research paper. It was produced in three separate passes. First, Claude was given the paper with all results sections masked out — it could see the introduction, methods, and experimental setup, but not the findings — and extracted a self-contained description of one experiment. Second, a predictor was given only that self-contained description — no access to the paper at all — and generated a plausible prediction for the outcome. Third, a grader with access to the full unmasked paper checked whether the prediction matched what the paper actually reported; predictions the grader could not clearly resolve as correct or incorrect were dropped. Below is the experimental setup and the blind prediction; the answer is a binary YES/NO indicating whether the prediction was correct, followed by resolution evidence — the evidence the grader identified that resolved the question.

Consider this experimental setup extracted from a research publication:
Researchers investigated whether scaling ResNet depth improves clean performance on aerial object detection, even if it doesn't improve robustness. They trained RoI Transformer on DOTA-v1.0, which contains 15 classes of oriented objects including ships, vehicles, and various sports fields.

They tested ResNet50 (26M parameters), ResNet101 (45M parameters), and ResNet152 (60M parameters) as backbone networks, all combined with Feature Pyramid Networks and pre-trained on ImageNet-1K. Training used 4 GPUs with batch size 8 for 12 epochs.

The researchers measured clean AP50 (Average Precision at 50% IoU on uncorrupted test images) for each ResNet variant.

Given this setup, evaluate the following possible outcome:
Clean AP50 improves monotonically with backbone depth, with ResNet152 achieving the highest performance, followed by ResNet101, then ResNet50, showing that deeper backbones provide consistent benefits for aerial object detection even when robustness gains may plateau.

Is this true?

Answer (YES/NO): NO